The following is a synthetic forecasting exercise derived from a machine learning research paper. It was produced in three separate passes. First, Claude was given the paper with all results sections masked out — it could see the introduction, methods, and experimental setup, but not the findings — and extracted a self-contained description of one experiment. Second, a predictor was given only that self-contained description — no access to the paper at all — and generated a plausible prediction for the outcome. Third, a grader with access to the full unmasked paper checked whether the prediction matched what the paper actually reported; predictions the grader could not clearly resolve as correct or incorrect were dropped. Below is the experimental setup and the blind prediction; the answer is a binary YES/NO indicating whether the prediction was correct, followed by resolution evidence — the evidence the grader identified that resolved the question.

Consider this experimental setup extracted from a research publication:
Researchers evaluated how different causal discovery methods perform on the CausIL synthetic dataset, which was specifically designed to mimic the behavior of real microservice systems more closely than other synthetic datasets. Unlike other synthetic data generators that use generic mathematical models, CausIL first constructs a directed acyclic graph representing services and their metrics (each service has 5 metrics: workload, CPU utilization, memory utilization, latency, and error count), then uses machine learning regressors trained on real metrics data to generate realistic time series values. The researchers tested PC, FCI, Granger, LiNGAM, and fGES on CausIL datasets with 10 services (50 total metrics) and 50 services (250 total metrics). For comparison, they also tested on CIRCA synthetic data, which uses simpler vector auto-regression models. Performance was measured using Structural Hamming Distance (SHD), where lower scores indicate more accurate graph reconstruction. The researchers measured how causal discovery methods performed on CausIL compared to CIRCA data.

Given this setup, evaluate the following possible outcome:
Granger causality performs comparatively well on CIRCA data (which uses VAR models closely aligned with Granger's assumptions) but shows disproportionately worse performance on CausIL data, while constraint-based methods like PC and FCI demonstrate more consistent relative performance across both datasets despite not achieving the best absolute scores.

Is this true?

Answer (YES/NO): NO